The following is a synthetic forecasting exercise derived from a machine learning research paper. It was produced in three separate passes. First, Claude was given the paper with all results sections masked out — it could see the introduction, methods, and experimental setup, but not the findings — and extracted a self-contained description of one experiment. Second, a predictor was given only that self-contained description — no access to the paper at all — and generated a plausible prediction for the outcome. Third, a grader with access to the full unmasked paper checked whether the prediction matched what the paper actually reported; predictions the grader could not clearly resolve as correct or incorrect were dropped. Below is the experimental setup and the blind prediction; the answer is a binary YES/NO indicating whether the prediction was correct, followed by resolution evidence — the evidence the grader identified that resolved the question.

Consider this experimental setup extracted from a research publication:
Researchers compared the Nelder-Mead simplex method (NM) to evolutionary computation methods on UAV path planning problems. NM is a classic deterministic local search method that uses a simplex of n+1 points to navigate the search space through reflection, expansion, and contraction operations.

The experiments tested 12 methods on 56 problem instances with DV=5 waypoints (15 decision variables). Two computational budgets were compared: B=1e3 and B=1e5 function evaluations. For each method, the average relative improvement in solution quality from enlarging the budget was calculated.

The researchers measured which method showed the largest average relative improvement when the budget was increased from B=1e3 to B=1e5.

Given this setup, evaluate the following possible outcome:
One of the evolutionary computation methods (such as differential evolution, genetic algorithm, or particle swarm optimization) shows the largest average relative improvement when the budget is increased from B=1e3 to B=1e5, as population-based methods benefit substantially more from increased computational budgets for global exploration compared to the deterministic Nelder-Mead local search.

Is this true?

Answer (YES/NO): NO